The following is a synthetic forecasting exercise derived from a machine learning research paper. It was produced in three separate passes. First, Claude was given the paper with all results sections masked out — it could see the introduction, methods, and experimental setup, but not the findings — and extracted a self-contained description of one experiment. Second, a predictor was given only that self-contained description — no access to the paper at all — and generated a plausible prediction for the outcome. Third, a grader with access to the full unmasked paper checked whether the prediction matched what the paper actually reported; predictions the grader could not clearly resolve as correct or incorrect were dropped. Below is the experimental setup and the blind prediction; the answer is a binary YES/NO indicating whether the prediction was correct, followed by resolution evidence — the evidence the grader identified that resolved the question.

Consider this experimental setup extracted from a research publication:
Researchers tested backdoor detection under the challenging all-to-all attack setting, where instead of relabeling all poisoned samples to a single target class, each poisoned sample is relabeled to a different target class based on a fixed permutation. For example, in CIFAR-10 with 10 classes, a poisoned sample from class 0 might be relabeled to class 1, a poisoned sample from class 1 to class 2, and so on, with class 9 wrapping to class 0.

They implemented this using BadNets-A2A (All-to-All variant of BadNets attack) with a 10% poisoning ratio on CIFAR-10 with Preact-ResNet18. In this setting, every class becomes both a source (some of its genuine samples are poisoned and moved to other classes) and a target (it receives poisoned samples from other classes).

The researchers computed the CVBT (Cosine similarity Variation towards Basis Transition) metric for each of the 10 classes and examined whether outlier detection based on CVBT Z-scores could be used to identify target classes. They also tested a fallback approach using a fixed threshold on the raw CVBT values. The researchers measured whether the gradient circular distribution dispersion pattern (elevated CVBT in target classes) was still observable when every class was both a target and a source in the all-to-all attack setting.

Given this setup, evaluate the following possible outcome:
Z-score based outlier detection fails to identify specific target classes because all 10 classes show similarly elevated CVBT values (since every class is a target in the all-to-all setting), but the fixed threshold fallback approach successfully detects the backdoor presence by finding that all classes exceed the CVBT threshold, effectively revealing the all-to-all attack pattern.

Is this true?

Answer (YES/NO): YES